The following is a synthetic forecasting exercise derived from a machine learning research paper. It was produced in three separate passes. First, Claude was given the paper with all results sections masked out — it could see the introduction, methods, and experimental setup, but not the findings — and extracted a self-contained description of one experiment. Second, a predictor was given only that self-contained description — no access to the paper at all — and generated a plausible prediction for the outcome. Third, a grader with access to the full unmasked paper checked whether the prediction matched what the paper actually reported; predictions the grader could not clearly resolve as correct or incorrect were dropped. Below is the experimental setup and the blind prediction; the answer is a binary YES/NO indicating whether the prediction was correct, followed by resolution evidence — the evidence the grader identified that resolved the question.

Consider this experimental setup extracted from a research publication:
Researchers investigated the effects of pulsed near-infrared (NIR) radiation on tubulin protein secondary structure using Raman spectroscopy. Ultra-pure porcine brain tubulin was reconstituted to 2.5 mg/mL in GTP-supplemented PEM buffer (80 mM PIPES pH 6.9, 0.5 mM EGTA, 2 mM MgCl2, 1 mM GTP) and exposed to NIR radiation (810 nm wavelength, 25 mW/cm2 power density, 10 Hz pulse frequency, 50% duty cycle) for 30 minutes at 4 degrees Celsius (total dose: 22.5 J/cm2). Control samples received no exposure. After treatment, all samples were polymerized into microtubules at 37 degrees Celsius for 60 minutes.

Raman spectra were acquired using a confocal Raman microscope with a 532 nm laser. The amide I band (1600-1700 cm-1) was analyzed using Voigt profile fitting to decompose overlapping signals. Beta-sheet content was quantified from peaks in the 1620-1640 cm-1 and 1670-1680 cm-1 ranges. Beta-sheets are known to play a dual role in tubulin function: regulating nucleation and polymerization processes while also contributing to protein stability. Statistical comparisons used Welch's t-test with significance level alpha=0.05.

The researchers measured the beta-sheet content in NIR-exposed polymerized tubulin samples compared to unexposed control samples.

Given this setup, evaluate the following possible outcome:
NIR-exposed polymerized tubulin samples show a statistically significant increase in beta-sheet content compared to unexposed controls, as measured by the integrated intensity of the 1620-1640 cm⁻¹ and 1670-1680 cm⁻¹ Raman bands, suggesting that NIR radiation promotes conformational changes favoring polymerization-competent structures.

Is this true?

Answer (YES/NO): NO